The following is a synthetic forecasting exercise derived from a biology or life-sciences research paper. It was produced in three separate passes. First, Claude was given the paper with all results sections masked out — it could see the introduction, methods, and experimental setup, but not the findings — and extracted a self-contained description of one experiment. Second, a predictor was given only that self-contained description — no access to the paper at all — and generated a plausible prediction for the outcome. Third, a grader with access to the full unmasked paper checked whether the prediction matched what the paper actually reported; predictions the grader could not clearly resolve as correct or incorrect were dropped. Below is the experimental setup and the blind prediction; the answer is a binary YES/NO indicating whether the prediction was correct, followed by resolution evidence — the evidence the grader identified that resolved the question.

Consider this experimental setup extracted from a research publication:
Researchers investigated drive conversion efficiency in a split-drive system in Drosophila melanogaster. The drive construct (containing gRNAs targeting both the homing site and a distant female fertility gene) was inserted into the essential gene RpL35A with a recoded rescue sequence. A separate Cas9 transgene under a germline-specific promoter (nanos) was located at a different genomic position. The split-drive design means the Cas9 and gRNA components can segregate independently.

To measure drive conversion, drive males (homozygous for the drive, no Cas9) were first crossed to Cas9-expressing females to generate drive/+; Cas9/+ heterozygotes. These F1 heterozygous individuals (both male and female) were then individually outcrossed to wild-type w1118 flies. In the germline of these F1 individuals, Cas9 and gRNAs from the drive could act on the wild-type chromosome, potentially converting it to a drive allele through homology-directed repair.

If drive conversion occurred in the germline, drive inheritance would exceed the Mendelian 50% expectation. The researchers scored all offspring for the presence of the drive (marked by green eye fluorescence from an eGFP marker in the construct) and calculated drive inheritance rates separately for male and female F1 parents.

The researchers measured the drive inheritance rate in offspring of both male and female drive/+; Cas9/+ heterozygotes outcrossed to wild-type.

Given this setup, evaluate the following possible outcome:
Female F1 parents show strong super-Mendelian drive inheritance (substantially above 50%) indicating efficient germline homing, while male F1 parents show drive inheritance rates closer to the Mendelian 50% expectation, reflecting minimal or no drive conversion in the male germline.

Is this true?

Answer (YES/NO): NO